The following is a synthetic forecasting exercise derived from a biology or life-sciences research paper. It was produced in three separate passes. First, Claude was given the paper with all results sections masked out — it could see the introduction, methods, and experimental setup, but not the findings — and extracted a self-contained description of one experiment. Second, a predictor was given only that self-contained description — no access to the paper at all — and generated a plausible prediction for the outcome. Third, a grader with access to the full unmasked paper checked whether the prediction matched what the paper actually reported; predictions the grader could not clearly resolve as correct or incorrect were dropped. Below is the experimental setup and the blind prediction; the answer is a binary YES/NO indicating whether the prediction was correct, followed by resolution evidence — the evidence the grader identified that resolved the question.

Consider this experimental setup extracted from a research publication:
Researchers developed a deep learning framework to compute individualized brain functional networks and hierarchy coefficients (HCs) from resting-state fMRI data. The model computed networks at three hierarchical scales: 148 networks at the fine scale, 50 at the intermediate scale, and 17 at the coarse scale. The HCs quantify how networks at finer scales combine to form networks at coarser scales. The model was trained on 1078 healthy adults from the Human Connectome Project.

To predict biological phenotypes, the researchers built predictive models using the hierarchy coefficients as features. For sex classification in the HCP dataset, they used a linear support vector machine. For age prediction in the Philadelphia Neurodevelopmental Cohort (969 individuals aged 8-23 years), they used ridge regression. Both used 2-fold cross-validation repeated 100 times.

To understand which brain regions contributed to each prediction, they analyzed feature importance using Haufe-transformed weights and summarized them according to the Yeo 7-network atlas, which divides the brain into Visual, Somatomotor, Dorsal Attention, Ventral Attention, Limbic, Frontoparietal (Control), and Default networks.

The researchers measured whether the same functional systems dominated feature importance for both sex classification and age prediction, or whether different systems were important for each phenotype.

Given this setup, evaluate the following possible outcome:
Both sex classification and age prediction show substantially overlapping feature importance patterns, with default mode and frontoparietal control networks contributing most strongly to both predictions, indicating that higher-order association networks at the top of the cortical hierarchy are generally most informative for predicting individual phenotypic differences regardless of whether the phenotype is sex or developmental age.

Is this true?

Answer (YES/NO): NO